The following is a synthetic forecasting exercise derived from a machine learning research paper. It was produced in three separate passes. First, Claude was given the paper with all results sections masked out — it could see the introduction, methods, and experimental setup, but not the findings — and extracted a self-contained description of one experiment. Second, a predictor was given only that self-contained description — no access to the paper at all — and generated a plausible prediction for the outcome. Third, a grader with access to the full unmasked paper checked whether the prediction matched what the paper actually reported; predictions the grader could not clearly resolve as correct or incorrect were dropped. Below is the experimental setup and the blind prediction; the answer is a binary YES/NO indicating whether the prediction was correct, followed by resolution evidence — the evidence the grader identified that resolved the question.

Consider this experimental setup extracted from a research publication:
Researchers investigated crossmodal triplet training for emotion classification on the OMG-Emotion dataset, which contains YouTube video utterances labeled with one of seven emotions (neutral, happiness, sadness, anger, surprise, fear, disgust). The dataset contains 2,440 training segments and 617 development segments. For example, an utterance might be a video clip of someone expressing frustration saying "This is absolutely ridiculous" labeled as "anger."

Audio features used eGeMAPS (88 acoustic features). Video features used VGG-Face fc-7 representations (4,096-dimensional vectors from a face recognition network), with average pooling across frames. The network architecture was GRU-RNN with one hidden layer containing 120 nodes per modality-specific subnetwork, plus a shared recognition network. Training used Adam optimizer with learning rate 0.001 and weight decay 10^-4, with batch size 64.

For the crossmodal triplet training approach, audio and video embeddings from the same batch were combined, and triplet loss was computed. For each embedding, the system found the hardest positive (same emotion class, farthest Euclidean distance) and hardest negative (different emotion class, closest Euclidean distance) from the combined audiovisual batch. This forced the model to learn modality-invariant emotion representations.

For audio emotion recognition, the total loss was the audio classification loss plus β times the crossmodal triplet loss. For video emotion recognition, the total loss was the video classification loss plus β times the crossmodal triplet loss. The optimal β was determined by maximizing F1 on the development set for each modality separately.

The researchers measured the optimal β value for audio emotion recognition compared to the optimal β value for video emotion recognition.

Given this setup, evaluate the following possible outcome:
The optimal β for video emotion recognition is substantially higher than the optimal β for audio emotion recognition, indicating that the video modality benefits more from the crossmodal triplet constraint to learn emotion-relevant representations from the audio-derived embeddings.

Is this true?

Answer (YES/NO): NO